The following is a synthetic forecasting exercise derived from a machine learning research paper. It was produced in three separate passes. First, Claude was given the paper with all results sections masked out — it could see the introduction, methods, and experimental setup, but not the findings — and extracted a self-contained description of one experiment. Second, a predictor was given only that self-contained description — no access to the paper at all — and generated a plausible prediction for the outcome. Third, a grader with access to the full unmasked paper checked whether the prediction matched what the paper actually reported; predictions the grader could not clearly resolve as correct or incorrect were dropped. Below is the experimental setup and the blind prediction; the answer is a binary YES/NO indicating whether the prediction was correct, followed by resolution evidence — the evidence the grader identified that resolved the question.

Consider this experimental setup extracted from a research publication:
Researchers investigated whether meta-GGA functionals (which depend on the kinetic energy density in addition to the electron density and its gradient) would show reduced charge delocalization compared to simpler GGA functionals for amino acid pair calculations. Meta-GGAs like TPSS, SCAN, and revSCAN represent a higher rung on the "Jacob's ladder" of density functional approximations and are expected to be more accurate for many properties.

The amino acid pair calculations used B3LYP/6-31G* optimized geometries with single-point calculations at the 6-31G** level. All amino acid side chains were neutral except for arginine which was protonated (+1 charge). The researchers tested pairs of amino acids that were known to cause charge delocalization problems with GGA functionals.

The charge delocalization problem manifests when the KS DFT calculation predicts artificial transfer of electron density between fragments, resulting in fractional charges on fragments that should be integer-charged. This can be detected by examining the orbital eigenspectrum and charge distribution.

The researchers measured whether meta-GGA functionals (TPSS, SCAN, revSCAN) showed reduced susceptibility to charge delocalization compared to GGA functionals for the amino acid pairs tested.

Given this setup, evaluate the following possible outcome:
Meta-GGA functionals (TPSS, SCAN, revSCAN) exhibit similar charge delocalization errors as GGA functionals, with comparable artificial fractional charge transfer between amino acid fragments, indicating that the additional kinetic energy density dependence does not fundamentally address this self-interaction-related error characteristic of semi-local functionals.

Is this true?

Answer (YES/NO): NO